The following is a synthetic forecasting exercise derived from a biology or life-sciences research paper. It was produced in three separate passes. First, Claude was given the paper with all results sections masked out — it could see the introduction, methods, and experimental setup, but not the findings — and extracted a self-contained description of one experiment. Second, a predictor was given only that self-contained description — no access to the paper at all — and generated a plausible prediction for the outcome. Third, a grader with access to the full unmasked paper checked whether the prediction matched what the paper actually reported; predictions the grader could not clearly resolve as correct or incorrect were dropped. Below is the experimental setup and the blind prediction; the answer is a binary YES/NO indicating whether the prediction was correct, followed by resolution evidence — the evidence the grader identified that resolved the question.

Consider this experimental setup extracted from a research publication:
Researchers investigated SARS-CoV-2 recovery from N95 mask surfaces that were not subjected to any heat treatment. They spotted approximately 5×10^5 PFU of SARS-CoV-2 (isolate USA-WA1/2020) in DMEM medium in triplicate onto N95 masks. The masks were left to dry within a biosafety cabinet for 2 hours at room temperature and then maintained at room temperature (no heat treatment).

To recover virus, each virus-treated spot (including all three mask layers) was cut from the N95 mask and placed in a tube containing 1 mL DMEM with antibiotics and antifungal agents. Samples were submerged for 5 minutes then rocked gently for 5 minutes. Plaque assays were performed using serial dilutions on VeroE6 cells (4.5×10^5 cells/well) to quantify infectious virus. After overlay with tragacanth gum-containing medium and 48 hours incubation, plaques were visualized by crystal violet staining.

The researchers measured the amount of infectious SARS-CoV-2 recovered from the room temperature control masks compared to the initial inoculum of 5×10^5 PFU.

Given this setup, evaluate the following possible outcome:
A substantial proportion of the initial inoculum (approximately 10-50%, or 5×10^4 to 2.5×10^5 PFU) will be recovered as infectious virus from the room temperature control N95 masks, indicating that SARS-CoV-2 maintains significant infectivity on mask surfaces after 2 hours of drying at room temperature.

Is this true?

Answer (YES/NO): YES